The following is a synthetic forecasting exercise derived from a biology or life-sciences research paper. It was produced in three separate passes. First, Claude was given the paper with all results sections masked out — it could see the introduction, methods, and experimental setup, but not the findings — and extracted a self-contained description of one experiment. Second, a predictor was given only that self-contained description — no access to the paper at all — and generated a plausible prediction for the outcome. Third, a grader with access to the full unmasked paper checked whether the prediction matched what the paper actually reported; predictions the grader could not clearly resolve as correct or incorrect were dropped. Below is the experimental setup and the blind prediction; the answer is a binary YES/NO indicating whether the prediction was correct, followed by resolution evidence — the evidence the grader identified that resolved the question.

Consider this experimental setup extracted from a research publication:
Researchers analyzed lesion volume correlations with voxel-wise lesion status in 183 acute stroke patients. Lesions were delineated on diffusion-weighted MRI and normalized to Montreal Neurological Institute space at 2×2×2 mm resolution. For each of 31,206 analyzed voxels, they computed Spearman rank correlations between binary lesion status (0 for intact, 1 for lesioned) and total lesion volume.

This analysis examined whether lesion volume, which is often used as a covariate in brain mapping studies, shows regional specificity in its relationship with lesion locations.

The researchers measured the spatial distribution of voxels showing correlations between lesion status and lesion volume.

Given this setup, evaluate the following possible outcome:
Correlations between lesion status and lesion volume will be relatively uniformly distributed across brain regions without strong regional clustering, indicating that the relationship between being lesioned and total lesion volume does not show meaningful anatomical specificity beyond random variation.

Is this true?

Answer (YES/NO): NO